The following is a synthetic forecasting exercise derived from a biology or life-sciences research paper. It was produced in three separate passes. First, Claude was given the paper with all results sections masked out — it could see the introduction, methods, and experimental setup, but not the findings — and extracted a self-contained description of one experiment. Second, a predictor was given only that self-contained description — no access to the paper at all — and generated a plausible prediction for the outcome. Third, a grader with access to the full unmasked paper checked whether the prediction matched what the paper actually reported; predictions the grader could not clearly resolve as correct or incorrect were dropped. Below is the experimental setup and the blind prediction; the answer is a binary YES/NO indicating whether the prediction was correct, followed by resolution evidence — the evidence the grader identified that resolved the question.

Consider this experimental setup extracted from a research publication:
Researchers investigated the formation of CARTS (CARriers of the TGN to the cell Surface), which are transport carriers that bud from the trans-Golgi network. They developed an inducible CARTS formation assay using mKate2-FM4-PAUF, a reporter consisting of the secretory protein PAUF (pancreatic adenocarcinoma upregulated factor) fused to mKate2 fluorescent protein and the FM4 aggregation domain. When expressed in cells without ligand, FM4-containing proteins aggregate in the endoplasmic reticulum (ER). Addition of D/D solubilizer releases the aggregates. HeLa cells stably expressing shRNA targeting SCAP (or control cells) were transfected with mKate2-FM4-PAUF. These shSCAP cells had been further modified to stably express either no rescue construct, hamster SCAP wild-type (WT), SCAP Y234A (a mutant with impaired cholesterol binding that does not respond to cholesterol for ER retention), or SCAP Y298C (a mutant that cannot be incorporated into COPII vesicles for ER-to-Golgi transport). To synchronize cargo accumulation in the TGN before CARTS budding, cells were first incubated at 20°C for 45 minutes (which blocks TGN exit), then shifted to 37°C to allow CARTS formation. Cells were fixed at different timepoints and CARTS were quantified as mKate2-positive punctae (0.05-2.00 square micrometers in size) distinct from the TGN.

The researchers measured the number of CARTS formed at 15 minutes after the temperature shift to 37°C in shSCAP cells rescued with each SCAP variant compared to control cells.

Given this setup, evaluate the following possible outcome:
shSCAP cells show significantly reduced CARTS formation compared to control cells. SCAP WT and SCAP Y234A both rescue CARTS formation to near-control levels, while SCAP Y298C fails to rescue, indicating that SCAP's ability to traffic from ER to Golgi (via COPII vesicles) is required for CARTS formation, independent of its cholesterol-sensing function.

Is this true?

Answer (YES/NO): NO